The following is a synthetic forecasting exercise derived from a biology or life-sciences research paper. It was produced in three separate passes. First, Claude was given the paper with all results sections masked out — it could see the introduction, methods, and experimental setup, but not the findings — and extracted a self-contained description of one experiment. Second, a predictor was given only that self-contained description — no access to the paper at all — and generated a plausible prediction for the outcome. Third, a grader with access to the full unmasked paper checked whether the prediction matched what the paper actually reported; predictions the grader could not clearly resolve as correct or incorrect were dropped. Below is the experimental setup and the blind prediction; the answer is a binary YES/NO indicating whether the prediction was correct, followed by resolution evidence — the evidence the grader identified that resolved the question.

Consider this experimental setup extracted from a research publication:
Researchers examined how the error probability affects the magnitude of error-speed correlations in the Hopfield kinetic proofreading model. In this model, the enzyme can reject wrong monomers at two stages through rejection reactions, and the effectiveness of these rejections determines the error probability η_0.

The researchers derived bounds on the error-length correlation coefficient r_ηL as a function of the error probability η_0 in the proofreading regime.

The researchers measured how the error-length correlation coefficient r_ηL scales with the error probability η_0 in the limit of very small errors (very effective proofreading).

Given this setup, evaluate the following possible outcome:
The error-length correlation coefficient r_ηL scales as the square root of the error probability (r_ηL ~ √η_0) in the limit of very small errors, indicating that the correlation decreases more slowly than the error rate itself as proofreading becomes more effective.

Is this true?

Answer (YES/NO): NO